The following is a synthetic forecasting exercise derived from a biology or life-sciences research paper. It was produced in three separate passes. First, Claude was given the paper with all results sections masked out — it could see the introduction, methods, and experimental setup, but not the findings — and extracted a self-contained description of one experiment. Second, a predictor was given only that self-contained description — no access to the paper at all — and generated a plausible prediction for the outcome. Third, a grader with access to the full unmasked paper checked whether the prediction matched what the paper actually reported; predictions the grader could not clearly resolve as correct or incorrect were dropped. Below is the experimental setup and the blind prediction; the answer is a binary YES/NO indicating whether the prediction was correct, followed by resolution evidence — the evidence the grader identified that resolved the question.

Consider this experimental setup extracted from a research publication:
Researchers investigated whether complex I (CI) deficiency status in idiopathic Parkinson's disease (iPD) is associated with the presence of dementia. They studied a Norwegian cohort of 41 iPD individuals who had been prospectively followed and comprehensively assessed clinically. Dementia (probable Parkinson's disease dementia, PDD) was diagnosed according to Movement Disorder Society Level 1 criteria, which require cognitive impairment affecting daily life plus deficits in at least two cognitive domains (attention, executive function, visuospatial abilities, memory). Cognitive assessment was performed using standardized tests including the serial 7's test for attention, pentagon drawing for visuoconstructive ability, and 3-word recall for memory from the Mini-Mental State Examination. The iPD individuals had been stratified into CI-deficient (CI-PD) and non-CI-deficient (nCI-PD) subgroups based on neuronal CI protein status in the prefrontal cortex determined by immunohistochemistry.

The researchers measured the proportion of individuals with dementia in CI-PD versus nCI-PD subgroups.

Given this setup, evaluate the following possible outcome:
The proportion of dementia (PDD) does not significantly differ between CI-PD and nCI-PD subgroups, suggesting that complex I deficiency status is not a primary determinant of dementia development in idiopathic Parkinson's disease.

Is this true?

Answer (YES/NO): YES